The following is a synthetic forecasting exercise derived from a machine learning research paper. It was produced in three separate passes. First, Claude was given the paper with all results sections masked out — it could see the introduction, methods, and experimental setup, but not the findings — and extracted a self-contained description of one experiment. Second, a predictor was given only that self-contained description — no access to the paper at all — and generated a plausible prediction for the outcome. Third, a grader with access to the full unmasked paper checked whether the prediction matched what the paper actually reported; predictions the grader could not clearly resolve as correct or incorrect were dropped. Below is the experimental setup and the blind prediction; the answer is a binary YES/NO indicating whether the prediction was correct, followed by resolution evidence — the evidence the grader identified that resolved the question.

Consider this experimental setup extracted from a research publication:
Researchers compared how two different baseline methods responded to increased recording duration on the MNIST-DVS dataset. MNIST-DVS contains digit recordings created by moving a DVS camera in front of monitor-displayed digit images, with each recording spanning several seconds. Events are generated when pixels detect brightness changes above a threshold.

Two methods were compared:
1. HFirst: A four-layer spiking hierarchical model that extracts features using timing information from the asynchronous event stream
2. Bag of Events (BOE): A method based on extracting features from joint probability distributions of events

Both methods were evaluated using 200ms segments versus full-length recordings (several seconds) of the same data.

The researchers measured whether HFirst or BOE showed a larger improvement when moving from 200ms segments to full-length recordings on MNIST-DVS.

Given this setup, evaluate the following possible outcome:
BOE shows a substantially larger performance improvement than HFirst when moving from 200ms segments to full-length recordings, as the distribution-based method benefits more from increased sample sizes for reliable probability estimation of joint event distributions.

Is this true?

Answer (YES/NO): NO